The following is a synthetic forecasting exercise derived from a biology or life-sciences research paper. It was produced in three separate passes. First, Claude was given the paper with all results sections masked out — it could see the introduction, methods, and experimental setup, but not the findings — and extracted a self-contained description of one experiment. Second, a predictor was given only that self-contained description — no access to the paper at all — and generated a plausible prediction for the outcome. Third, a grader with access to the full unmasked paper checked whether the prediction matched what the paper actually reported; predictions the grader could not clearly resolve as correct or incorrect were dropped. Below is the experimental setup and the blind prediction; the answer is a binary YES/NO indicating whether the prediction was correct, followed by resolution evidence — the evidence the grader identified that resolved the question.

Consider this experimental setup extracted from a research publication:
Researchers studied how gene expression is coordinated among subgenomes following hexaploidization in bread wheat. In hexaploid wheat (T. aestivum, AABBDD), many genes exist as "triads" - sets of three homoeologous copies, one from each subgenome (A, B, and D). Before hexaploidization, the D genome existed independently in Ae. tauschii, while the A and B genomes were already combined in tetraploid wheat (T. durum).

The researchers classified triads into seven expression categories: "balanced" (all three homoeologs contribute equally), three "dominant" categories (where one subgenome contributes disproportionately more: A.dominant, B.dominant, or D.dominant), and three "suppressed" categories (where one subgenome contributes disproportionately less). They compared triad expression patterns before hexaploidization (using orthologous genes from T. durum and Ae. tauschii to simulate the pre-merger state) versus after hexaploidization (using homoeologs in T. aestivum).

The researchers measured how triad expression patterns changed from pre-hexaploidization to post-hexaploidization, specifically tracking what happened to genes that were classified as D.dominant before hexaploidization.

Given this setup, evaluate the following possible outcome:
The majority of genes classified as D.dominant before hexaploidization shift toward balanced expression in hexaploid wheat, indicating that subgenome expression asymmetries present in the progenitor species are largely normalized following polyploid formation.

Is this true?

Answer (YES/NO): NO